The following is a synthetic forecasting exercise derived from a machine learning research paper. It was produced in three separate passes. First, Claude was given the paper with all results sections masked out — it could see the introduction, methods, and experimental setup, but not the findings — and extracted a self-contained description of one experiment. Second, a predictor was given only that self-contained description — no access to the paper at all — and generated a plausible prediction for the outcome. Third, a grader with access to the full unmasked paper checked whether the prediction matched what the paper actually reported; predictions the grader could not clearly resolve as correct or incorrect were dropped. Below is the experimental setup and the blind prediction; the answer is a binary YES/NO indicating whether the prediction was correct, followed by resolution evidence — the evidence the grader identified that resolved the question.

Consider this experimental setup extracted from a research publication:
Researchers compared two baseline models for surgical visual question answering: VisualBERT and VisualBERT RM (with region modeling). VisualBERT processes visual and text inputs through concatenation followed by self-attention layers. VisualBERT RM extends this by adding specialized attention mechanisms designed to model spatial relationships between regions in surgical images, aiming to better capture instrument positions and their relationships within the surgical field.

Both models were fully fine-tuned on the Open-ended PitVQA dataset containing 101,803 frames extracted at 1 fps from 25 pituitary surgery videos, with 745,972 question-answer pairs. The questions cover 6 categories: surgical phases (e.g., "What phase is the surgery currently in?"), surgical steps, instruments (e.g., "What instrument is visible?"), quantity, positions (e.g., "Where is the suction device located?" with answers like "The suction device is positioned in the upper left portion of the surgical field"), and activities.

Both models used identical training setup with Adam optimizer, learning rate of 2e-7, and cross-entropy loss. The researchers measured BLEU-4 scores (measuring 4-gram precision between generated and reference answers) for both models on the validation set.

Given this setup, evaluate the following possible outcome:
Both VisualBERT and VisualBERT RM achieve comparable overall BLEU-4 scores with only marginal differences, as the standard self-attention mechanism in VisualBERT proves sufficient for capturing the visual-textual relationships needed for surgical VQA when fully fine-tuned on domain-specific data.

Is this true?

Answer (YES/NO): NO